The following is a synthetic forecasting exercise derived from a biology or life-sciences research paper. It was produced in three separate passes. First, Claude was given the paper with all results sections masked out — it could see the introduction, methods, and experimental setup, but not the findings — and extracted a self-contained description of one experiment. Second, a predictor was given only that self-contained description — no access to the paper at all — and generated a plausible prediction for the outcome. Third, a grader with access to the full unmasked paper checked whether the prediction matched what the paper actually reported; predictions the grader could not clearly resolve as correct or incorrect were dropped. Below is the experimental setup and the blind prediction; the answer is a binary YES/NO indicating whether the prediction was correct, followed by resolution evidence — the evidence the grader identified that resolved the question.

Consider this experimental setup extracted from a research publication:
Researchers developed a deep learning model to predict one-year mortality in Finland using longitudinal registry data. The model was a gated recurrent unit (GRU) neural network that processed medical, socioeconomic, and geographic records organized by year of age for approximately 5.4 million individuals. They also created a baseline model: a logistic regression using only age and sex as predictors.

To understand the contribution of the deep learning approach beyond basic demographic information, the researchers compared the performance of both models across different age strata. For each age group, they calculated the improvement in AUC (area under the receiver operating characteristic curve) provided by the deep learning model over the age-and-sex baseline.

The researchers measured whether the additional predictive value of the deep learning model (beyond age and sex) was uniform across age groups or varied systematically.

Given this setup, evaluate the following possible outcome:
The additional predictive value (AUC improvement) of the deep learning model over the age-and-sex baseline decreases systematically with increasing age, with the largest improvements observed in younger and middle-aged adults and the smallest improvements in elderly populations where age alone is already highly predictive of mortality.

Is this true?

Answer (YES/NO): YES